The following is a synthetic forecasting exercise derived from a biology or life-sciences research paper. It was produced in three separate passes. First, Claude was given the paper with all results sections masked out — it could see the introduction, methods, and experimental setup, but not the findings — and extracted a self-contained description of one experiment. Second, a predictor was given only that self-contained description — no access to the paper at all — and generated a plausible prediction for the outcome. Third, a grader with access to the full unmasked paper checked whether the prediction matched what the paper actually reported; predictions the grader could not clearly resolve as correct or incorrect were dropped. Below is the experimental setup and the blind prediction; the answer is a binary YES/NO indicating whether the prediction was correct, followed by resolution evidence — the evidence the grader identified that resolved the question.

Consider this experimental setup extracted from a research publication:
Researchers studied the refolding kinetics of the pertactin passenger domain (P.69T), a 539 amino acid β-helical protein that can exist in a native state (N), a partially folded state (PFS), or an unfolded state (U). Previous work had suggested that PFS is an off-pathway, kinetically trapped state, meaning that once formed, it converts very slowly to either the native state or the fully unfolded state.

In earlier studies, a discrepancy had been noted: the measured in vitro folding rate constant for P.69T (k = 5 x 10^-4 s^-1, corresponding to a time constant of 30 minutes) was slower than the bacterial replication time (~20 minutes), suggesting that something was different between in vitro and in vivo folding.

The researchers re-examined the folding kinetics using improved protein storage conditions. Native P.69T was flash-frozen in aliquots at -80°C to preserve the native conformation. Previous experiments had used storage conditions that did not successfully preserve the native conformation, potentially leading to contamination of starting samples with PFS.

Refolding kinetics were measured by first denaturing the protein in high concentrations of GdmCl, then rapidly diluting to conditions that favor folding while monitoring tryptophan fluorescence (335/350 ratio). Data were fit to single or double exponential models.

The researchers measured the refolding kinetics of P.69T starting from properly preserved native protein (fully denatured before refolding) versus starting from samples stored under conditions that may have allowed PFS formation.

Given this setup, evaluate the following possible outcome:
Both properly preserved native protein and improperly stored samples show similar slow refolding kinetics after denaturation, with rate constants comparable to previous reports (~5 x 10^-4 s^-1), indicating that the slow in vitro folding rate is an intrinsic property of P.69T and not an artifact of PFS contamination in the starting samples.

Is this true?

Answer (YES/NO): NO